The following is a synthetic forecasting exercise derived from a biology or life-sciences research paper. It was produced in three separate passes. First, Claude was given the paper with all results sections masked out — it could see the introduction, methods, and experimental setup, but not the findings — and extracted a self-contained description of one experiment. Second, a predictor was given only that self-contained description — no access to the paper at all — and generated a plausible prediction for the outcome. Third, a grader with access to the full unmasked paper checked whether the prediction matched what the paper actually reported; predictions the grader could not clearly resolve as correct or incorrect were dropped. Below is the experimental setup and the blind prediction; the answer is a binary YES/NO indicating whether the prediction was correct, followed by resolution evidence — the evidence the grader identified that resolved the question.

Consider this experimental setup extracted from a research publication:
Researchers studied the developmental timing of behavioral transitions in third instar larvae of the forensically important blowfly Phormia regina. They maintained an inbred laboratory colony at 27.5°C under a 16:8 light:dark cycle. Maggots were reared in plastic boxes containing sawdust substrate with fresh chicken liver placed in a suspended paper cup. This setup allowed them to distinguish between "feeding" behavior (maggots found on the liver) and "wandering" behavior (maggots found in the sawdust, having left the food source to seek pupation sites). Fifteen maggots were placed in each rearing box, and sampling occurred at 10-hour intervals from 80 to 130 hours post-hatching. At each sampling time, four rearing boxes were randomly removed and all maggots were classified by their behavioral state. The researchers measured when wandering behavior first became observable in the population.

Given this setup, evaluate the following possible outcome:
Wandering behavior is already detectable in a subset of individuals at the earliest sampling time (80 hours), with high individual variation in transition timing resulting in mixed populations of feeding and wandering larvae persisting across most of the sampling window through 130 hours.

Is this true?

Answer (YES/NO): NO